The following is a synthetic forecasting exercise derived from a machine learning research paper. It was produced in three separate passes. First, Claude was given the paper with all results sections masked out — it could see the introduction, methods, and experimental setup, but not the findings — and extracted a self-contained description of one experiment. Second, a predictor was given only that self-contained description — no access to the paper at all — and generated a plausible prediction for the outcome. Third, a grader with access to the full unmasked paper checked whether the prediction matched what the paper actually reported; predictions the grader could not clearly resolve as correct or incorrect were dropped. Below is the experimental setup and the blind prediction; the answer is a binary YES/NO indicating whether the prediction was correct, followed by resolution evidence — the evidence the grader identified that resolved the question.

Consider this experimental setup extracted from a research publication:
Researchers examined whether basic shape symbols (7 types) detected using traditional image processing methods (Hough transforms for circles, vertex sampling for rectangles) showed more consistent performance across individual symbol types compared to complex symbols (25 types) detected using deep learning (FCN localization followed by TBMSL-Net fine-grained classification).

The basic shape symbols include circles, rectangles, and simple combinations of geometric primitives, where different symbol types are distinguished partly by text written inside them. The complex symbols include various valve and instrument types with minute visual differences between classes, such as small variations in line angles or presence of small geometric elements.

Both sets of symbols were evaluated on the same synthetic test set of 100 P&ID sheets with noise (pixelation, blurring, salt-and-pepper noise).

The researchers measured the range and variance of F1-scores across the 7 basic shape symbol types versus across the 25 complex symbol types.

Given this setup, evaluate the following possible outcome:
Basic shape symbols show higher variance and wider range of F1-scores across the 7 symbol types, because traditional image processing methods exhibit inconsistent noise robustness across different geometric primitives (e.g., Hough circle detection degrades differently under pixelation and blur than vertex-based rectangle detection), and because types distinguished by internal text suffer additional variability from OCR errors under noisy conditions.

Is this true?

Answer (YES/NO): NO